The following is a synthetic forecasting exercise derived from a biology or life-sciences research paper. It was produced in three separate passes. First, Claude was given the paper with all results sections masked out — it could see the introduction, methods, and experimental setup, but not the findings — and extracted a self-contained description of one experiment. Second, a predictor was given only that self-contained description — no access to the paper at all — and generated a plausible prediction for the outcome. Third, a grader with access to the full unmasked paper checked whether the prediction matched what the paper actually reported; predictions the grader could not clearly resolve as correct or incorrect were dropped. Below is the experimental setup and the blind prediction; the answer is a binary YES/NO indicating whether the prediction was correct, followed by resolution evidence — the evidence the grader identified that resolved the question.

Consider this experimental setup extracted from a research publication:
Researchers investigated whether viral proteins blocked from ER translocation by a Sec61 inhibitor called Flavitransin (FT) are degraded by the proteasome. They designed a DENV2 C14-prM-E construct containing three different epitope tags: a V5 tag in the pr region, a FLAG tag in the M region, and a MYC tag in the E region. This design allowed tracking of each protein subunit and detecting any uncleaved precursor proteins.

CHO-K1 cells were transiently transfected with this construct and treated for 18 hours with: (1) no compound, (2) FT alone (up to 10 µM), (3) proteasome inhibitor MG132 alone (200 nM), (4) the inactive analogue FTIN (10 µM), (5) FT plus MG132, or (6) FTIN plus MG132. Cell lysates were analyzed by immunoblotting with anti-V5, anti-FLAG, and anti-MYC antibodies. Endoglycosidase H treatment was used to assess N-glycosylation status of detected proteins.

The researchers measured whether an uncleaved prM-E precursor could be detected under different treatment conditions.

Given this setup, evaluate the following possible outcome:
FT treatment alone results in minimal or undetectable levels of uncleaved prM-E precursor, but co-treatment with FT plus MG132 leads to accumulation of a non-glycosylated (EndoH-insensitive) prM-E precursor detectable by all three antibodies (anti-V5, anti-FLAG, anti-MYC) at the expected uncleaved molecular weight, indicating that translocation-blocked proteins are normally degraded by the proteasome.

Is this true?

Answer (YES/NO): NO